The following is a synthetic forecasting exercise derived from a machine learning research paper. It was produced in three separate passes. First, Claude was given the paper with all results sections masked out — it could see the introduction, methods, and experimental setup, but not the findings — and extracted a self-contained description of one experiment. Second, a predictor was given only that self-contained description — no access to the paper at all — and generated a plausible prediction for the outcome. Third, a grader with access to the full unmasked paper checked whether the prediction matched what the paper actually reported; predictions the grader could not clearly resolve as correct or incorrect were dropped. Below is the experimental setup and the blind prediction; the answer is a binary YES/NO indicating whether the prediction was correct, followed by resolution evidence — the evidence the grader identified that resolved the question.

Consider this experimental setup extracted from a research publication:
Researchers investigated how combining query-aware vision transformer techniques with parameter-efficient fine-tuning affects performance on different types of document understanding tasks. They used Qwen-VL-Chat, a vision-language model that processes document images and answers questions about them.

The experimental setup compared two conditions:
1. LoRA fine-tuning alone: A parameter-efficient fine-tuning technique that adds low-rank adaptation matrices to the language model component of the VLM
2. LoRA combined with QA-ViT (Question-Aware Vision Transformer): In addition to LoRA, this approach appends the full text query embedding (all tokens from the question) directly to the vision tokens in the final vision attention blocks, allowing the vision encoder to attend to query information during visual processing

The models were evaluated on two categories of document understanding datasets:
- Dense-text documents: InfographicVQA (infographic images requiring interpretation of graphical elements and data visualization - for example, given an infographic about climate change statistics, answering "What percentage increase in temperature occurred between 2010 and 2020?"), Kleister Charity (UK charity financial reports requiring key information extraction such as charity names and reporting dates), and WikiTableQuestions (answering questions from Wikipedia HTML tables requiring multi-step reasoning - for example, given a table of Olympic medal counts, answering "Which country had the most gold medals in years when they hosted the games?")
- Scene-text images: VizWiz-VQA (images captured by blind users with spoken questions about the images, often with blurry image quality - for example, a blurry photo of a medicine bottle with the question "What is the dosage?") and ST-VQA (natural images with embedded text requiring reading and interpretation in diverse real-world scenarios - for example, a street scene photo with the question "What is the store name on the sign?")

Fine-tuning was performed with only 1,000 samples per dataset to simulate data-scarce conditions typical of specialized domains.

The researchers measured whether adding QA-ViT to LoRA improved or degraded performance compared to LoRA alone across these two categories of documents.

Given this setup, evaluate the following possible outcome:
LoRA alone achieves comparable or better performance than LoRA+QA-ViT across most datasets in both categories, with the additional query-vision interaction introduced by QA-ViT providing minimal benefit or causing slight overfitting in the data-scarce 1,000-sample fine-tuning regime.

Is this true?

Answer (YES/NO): NO